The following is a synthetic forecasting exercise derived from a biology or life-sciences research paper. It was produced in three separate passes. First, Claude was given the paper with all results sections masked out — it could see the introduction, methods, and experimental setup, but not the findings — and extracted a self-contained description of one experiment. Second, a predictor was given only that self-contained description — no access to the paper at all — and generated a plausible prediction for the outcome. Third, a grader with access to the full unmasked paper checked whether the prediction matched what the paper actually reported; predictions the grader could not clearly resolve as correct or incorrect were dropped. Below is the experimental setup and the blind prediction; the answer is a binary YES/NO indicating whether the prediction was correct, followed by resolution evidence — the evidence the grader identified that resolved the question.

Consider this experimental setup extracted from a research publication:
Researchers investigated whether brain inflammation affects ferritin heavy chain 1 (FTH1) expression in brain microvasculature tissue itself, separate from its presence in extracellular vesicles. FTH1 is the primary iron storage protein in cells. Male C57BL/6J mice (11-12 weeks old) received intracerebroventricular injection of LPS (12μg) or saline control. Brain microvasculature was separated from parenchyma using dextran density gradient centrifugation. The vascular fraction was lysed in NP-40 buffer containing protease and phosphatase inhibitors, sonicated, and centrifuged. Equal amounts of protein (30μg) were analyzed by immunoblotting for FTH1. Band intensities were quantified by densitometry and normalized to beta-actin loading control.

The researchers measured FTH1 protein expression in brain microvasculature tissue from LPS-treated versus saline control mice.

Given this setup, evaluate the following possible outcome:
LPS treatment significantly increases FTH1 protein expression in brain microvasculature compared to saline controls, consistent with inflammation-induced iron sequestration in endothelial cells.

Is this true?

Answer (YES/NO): NO